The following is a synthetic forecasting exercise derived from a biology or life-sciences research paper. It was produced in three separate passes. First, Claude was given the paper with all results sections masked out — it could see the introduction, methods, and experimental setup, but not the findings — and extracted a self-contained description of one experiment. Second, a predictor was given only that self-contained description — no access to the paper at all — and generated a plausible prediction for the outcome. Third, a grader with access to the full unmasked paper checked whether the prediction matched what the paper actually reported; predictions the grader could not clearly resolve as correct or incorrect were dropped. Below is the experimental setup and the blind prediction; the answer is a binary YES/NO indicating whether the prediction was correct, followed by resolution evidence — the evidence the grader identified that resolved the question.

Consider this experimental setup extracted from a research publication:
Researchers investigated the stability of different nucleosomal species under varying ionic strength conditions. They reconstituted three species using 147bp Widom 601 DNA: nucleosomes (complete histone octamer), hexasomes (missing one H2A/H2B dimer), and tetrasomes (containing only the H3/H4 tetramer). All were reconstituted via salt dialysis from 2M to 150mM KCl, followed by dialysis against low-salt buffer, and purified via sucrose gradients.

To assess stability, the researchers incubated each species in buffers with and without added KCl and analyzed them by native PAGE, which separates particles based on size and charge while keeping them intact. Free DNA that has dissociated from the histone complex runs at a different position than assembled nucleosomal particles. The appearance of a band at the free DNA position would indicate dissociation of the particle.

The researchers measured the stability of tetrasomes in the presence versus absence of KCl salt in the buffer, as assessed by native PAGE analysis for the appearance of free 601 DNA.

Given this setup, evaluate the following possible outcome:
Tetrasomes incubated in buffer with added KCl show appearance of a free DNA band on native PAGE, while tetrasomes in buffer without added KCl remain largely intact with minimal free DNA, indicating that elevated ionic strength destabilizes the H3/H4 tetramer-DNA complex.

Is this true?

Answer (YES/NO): YES